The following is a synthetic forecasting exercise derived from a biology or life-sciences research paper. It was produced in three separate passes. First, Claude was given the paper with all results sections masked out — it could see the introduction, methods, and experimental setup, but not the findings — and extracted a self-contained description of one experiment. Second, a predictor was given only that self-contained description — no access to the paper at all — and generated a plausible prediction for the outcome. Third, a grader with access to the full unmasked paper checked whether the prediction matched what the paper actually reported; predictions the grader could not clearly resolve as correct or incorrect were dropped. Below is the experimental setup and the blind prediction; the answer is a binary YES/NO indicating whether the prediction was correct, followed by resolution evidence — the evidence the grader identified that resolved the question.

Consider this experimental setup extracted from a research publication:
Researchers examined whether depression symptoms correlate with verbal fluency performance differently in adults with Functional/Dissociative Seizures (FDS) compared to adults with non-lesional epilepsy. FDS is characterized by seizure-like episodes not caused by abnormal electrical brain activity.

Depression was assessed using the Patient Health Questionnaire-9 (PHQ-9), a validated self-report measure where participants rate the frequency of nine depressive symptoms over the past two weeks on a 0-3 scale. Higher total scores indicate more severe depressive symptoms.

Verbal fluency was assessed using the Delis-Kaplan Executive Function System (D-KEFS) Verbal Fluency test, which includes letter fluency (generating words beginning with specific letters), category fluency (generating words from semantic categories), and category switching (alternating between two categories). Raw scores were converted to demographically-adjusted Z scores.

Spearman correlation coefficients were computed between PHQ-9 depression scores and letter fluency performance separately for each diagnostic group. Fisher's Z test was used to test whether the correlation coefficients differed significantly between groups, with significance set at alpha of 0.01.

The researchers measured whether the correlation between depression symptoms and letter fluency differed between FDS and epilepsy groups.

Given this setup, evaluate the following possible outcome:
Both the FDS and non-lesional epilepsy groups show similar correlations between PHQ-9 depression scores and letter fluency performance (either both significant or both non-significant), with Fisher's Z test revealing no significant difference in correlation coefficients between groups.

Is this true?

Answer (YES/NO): YES